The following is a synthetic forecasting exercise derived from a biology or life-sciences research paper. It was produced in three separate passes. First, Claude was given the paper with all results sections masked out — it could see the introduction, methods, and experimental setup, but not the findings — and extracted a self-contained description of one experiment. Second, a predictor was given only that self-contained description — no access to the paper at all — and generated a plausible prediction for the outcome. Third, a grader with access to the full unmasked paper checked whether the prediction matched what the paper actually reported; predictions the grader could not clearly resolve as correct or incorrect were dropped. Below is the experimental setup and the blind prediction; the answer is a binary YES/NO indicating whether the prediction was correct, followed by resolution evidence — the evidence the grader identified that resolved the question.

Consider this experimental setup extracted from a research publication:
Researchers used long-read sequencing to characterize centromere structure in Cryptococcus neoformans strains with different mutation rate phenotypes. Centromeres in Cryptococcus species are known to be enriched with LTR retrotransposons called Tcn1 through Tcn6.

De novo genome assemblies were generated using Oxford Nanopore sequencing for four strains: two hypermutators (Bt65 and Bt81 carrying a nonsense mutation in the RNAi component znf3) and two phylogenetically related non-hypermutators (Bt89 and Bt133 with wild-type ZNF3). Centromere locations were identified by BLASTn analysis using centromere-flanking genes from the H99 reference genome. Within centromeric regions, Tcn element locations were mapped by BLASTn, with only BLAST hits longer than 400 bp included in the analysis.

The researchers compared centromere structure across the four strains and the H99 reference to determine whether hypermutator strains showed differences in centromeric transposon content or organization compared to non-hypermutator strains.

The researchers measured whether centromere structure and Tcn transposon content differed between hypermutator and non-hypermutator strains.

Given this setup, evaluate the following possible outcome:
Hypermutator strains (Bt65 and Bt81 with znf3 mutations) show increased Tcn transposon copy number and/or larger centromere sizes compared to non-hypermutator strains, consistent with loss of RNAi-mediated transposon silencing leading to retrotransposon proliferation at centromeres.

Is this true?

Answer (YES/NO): NO